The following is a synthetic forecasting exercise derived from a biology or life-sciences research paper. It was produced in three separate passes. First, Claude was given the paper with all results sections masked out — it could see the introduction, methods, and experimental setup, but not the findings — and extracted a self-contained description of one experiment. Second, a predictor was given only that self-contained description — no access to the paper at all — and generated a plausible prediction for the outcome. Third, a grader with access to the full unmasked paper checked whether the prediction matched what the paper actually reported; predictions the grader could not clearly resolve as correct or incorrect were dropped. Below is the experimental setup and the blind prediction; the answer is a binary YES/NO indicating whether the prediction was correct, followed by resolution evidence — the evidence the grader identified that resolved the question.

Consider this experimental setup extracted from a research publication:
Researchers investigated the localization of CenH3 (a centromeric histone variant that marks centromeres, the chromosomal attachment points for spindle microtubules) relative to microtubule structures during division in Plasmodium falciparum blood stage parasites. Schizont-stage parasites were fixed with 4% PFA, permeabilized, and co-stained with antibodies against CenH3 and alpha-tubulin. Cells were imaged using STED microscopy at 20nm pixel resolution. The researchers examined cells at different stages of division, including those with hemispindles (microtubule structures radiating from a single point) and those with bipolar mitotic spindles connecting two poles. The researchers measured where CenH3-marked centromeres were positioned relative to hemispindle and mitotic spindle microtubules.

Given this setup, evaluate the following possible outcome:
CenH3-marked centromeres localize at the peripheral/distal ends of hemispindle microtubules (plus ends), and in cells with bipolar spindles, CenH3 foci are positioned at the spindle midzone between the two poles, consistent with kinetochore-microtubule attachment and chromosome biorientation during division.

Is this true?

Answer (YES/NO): NO